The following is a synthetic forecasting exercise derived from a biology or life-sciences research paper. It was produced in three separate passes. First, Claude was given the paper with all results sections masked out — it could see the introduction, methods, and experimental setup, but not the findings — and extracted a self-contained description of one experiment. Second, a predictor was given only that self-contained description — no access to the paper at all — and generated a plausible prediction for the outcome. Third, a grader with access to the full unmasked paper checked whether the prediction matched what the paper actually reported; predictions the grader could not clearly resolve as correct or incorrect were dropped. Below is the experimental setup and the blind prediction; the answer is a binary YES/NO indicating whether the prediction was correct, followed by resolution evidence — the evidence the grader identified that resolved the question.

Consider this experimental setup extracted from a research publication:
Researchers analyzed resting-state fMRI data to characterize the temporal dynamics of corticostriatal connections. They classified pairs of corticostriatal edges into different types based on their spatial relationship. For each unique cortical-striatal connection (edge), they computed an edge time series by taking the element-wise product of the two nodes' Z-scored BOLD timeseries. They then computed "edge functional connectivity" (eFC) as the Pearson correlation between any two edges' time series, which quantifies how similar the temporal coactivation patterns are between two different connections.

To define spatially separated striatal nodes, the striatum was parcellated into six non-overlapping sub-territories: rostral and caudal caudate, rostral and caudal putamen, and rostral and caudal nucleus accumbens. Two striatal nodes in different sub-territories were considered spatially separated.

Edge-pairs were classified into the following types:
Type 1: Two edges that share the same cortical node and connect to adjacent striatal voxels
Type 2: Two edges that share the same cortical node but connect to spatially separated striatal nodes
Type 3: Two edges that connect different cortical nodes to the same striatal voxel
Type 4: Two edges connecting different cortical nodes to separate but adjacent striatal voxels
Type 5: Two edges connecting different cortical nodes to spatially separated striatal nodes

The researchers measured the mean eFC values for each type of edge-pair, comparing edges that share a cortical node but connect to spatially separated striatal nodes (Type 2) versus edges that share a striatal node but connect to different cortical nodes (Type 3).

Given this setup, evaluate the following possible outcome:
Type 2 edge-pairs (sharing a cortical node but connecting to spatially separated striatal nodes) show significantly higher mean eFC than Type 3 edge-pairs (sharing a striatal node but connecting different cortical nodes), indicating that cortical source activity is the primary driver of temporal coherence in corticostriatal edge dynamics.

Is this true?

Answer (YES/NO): NO